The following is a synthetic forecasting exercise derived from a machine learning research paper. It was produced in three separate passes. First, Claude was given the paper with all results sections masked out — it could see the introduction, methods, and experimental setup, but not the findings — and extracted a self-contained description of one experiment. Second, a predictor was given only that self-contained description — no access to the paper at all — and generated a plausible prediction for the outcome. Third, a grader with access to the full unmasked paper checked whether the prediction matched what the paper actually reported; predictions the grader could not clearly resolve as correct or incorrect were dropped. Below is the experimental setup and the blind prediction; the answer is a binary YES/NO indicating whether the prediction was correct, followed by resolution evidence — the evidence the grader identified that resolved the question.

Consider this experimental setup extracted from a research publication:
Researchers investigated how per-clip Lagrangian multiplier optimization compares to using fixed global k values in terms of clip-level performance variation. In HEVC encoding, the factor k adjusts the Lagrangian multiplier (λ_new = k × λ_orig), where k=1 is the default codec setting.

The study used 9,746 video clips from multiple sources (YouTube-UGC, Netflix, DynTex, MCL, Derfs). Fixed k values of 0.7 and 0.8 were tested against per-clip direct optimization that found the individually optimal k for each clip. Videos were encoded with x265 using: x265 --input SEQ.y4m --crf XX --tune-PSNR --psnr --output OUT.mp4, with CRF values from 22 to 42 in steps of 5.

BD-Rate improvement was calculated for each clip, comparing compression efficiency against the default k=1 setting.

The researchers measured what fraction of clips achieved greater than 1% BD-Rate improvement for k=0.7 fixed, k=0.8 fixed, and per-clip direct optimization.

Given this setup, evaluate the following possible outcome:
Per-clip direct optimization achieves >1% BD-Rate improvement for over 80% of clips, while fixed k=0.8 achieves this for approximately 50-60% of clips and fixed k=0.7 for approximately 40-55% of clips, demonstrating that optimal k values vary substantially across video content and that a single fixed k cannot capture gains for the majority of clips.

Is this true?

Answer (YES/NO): NO